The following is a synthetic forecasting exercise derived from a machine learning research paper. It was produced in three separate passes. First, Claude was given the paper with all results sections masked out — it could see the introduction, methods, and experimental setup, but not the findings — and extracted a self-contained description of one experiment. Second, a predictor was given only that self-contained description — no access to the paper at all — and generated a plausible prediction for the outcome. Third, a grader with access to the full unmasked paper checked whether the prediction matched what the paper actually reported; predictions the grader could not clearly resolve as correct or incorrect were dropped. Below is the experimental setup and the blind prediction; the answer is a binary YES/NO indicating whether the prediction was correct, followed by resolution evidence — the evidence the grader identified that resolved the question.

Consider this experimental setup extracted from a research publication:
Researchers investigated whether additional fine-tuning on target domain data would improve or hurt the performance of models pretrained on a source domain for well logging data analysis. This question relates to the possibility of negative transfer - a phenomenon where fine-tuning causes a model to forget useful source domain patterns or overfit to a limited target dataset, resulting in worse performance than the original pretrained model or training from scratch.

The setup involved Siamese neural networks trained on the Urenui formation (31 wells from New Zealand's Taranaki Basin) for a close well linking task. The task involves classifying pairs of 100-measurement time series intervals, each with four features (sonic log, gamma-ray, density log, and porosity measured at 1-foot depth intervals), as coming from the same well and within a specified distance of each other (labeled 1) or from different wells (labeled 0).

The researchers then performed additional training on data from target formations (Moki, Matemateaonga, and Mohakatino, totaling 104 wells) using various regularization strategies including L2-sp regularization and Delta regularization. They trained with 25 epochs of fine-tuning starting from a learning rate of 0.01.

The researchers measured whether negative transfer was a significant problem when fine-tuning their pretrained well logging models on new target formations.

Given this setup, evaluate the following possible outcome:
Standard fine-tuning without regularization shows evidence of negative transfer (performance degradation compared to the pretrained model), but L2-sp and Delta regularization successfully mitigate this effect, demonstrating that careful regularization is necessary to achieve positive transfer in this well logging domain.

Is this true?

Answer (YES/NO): NO